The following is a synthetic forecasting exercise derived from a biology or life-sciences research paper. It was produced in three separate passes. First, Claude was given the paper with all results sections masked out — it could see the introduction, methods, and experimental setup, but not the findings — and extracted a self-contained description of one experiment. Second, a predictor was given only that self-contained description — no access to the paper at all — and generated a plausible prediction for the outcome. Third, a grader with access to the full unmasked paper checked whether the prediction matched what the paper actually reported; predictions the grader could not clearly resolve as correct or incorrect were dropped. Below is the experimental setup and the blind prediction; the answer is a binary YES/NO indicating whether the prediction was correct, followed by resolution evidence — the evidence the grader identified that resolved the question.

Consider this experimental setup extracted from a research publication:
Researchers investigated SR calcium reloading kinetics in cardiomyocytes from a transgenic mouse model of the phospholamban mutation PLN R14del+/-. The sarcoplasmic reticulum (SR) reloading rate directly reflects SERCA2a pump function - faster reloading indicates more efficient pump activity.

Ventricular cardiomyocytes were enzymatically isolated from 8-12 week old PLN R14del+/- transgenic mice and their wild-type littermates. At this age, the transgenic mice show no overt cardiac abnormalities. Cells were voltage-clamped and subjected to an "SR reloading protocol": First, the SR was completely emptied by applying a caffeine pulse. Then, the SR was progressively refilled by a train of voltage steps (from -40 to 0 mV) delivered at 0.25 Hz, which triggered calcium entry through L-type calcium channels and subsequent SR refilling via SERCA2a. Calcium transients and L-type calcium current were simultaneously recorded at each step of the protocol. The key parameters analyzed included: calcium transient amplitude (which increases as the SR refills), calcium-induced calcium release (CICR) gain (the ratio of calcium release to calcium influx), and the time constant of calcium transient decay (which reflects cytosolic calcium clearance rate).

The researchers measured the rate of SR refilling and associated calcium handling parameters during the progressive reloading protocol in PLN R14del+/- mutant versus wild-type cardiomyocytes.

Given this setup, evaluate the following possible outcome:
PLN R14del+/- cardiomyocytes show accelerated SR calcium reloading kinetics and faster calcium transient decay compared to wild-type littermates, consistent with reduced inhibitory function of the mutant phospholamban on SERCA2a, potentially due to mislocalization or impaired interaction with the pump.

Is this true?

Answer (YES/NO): YES